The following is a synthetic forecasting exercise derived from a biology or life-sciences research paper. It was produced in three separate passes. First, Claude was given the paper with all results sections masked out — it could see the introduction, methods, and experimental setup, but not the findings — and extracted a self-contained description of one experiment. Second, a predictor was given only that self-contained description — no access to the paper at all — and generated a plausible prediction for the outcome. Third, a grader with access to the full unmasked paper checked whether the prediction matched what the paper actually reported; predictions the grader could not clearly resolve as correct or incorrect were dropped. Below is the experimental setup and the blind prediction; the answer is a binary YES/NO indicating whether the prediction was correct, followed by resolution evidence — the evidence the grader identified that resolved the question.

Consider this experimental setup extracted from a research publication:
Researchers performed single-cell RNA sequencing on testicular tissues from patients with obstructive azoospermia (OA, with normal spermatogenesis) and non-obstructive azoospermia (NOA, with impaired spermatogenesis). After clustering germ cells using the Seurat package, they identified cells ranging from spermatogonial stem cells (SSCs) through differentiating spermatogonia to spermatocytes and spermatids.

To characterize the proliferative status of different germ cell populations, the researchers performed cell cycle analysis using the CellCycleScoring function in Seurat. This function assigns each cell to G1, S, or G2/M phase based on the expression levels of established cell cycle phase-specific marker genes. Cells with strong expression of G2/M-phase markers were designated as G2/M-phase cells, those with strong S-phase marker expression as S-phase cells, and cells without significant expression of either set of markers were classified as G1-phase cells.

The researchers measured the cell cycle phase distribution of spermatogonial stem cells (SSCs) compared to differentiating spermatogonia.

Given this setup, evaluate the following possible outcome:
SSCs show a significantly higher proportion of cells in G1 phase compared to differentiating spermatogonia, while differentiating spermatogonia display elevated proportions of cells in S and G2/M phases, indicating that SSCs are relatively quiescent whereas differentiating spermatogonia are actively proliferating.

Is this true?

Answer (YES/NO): NO